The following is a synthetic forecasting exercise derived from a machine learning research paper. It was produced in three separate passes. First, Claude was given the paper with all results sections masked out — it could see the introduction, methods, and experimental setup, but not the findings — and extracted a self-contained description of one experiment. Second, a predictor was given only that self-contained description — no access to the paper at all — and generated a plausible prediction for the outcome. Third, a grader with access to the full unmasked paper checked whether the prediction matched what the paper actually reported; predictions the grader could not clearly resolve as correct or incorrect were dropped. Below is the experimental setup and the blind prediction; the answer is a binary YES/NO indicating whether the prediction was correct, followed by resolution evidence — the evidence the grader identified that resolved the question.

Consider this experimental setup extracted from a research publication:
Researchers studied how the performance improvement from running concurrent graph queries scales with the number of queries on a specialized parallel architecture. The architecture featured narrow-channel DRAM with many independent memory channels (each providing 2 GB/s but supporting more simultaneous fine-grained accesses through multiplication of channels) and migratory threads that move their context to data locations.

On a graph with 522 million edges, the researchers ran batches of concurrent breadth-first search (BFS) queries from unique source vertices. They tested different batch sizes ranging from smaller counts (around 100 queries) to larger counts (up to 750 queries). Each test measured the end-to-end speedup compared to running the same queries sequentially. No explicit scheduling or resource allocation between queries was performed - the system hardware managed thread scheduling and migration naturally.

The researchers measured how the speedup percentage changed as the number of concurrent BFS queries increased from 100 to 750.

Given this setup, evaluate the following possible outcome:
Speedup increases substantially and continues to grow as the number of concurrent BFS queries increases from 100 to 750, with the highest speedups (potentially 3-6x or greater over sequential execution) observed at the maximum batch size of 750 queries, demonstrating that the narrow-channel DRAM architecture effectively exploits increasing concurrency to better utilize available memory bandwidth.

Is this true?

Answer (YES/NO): NO